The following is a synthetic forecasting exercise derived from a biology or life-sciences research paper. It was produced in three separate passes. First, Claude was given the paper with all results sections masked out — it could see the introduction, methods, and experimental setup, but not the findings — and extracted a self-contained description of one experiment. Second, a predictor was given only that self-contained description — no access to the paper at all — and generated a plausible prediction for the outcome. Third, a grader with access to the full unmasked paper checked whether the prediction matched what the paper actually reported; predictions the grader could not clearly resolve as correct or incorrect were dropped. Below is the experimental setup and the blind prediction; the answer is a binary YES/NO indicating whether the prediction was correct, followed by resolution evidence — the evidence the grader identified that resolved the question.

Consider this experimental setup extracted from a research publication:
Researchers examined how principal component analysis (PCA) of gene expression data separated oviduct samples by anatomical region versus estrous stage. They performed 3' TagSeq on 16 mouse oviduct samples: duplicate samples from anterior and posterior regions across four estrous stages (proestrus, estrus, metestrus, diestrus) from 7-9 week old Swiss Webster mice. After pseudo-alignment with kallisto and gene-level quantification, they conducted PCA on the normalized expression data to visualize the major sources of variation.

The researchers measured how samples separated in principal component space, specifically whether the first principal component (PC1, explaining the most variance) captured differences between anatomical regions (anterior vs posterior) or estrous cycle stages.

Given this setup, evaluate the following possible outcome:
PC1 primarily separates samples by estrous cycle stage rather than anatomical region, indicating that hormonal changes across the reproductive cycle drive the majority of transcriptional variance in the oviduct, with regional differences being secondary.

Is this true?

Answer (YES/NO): NO